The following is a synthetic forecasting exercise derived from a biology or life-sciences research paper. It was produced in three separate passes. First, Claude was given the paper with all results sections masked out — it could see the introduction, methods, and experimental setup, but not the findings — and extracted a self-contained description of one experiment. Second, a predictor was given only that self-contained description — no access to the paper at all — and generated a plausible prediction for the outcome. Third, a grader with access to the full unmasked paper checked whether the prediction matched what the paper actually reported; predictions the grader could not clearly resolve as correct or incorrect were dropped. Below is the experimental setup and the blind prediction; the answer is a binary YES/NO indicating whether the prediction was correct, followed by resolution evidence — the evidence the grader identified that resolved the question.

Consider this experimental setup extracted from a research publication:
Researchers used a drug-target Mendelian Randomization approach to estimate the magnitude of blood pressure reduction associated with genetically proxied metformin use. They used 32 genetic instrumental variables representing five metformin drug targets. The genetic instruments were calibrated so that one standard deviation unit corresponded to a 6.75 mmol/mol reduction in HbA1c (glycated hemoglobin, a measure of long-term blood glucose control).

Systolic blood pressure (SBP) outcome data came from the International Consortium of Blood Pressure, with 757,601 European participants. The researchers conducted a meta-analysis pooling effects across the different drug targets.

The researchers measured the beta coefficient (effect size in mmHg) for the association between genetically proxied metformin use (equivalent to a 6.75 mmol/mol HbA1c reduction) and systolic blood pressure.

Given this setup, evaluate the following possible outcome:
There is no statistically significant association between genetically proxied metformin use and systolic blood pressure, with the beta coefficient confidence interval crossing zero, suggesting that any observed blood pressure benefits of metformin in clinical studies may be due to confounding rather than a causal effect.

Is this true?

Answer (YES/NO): NO